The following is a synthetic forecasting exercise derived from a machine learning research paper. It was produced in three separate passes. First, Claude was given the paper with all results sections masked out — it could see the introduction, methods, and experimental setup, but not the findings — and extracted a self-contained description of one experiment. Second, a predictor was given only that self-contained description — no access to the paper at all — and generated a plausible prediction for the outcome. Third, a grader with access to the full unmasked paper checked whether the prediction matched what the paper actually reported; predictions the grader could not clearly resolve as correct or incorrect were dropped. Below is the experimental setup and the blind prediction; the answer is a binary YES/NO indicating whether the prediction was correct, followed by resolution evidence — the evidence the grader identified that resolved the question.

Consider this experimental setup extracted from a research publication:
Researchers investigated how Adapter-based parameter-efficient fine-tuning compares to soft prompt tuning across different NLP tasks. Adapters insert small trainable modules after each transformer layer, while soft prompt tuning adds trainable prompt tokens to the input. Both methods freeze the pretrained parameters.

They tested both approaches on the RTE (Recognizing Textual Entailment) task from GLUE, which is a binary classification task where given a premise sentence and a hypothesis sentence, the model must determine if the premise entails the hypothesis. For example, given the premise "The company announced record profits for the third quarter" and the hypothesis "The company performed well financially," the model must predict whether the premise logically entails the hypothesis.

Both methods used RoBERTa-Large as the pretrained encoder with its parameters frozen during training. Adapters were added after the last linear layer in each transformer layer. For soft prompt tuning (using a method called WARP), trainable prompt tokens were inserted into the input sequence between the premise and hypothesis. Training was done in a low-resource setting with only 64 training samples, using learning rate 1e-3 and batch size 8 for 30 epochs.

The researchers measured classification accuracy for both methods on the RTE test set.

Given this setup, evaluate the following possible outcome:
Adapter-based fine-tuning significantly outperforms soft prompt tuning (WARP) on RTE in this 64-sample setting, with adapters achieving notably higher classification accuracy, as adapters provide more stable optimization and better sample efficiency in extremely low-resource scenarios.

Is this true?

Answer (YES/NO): NO